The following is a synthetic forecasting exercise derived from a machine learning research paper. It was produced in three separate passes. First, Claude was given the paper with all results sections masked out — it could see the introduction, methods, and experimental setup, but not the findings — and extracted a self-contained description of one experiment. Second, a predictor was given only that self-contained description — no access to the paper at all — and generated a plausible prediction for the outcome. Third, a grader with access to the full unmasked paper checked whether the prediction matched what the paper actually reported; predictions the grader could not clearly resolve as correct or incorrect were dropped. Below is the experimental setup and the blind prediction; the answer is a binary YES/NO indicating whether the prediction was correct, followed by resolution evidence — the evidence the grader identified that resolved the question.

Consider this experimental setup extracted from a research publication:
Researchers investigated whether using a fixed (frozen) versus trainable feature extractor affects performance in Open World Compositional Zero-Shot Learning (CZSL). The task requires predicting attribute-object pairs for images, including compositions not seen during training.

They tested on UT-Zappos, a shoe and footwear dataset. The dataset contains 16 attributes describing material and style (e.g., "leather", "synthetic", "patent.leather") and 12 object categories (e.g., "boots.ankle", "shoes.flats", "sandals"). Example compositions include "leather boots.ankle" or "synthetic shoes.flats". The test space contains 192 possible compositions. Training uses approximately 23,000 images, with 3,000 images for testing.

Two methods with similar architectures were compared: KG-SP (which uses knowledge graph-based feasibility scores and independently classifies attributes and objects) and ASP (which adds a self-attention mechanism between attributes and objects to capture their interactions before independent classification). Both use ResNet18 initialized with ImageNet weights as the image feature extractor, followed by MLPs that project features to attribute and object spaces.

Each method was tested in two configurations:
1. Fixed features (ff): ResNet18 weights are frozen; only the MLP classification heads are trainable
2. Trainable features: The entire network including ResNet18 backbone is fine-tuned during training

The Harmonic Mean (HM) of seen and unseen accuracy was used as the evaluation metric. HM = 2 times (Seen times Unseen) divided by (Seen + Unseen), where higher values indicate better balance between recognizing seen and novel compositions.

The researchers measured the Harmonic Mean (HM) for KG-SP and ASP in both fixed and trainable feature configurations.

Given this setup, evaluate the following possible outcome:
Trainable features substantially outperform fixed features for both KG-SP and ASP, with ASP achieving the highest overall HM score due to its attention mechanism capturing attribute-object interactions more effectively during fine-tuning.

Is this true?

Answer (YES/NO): YES